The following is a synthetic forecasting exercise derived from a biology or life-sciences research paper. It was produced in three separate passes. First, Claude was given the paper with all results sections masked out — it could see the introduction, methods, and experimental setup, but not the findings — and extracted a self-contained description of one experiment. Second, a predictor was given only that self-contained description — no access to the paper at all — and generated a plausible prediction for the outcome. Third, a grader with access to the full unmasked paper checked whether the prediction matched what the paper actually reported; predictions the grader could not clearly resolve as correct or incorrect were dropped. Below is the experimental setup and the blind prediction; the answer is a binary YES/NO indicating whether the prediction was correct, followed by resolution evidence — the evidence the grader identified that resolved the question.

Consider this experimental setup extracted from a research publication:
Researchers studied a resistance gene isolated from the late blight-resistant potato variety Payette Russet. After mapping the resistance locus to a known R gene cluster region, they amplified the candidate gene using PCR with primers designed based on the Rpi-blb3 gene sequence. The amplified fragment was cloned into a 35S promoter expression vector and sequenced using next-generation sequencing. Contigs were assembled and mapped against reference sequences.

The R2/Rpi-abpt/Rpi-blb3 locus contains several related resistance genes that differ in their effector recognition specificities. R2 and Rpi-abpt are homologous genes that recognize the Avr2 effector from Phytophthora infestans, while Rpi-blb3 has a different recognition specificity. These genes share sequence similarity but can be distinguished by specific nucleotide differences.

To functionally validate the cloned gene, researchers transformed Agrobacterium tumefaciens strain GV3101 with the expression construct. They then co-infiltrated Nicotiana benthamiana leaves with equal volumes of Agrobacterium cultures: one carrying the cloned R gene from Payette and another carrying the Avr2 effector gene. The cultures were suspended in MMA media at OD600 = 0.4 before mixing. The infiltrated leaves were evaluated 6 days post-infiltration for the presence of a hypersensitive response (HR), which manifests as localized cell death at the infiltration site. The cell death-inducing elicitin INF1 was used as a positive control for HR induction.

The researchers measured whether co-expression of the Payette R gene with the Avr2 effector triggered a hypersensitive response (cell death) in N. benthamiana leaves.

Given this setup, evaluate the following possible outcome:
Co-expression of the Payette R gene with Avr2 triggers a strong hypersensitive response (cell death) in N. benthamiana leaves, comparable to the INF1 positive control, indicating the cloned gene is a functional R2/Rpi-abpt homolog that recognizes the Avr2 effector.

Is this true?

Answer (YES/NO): YES